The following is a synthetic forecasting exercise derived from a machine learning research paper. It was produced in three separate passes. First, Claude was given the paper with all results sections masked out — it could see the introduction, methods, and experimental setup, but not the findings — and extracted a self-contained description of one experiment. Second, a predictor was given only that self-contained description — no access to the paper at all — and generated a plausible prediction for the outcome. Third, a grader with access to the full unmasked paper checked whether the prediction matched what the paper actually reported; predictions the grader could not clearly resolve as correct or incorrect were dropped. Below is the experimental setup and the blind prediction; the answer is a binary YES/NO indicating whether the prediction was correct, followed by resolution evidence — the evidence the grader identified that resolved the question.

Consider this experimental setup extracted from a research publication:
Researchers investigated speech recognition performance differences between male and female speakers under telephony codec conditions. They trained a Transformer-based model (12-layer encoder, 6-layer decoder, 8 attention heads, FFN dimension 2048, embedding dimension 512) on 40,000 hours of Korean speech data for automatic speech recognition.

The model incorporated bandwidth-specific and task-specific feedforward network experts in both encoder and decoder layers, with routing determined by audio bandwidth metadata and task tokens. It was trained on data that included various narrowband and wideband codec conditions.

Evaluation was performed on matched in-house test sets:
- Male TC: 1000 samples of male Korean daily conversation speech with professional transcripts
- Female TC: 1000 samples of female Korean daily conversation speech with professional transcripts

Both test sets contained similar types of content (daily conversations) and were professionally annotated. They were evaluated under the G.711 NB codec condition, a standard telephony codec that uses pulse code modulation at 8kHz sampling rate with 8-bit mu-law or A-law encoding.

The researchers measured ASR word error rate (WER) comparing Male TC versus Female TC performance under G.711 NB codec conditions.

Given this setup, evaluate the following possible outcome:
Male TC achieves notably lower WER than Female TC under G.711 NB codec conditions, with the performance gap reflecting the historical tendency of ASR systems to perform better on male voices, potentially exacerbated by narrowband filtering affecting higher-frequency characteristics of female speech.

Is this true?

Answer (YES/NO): YES